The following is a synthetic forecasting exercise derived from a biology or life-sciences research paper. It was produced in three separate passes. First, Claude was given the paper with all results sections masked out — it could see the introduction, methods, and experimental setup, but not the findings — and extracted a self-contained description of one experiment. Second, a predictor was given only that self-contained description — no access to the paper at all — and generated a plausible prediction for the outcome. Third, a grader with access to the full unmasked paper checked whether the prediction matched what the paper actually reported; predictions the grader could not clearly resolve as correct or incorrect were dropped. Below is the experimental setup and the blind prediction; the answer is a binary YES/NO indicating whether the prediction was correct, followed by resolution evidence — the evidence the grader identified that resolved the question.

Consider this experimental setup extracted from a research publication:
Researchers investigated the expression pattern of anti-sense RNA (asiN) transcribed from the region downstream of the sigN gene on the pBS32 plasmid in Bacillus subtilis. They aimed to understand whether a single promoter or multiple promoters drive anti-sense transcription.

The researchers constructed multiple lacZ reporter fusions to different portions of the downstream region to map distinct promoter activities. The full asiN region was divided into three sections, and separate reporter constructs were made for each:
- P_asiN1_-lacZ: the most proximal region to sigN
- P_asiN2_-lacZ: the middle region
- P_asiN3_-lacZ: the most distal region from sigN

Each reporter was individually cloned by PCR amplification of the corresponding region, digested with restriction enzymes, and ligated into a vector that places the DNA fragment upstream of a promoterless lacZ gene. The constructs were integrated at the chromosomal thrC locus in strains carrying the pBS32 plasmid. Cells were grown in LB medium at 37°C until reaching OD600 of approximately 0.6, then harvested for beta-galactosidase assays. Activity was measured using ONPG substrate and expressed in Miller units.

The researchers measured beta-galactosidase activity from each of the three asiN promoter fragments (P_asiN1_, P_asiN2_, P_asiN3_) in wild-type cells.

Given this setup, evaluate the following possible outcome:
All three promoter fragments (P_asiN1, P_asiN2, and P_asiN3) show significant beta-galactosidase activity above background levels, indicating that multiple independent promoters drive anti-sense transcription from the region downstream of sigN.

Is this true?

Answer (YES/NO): NO